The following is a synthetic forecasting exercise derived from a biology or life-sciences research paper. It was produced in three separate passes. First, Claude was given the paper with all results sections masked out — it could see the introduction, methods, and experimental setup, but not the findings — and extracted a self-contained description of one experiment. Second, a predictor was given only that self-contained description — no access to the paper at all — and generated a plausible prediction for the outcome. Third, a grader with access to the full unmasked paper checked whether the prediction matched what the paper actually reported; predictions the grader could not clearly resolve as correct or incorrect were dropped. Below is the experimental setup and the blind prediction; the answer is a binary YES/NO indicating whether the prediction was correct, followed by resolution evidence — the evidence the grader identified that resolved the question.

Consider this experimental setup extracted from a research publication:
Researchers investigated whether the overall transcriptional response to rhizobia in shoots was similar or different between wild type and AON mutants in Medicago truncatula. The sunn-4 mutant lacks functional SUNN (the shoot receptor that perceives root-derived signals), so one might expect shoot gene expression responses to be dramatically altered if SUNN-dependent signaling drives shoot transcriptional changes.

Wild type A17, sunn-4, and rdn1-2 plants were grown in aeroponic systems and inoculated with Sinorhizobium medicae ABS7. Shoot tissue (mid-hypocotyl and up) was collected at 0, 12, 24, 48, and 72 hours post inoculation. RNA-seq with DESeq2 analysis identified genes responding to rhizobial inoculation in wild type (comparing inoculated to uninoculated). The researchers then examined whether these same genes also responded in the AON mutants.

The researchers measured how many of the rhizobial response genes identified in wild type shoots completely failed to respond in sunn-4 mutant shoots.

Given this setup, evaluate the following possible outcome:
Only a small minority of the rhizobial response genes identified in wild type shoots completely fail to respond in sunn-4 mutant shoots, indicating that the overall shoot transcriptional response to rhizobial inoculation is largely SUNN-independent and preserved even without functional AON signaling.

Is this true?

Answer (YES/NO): YES